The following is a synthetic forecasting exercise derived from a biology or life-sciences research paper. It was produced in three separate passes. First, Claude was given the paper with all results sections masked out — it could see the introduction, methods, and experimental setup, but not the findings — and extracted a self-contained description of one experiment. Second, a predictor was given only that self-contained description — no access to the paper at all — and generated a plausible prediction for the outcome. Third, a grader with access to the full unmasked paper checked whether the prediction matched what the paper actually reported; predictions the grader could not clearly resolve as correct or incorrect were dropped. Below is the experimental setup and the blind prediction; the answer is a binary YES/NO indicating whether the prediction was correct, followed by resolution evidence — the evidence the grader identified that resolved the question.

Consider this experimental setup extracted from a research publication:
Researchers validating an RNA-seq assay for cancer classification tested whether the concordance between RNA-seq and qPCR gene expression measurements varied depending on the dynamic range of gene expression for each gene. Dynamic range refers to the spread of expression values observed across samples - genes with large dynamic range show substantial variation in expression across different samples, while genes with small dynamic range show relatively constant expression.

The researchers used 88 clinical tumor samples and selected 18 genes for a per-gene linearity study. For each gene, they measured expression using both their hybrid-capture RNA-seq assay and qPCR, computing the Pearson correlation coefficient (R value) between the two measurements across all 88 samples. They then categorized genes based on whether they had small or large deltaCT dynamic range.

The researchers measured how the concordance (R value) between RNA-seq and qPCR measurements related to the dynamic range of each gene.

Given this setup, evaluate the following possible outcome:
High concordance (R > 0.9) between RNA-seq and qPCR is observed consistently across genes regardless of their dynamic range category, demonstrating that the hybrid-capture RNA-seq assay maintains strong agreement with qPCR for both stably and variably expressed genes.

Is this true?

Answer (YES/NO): NO